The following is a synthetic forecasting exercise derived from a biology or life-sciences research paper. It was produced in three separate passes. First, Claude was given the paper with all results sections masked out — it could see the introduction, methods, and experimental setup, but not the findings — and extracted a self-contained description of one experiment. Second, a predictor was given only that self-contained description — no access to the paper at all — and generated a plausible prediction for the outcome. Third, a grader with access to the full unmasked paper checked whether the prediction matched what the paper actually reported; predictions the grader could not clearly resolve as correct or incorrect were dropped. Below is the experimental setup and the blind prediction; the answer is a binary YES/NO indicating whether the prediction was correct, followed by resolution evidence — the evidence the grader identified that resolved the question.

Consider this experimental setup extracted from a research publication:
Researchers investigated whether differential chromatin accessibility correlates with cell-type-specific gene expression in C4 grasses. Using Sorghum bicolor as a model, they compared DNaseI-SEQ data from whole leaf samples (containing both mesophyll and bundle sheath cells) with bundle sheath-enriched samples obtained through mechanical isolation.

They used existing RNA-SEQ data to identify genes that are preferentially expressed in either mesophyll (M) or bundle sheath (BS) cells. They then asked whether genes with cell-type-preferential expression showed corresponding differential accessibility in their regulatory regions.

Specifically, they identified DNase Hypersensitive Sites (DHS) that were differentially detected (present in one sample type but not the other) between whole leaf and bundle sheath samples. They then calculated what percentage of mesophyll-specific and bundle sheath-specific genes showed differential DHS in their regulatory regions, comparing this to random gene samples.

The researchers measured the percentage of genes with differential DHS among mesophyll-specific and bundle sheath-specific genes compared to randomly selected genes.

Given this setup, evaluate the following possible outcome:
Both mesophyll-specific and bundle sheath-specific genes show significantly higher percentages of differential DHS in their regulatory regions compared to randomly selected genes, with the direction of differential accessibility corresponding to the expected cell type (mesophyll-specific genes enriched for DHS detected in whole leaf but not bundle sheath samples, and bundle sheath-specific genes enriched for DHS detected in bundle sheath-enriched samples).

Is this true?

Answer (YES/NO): NO